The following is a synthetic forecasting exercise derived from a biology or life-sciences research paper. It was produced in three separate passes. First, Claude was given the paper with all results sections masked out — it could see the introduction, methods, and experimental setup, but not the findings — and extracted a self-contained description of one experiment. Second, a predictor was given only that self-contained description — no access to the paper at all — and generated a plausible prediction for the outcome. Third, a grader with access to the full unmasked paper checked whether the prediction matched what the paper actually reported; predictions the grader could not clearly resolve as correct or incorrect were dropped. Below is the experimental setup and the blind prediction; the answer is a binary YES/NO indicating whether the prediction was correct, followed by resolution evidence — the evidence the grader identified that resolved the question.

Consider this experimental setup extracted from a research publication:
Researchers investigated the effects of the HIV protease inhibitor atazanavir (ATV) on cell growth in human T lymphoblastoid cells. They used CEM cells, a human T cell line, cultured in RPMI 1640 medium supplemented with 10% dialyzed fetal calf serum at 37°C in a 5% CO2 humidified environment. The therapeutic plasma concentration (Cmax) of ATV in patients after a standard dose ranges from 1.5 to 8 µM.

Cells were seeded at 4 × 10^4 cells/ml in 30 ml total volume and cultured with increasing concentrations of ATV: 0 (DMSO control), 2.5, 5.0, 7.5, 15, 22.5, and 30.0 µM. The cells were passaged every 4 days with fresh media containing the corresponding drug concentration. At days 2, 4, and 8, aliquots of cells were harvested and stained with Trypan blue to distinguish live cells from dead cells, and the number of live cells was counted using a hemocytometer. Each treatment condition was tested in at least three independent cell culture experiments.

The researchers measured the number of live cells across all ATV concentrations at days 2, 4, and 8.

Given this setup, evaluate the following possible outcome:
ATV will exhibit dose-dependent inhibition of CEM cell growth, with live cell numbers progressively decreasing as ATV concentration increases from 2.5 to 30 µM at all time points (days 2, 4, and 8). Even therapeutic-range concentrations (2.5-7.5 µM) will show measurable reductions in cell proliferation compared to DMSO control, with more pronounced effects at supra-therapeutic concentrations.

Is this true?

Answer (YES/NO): NO